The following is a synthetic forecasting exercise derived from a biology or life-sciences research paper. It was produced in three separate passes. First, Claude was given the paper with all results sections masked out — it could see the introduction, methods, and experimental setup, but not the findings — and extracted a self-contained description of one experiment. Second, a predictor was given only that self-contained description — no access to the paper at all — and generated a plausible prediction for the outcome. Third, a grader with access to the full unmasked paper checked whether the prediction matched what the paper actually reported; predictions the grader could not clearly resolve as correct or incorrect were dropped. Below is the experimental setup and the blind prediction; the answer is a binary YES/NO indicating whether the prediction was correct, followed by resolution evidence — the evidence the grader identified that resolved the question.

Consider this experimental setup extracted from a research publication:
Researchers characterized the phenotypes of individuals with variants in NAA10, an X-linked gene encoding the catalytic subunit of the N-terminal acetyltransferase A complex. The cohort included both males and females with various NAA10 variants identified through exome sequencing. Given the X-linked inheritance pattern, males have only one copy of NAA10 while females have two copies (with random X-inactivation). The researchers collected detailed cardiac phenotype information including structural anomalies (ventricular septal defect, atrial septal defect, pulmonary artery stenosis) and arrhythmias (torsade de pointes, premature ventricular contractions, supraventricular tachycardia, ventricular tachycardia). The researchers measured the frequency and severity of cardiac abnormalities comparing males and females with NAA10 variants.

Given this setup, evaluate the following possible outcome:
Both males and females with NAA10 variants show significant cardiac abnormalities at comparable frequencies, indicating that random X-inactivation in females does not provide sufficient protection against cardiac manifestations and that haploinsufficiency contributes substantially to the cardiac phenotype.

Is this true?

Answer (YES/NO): NO